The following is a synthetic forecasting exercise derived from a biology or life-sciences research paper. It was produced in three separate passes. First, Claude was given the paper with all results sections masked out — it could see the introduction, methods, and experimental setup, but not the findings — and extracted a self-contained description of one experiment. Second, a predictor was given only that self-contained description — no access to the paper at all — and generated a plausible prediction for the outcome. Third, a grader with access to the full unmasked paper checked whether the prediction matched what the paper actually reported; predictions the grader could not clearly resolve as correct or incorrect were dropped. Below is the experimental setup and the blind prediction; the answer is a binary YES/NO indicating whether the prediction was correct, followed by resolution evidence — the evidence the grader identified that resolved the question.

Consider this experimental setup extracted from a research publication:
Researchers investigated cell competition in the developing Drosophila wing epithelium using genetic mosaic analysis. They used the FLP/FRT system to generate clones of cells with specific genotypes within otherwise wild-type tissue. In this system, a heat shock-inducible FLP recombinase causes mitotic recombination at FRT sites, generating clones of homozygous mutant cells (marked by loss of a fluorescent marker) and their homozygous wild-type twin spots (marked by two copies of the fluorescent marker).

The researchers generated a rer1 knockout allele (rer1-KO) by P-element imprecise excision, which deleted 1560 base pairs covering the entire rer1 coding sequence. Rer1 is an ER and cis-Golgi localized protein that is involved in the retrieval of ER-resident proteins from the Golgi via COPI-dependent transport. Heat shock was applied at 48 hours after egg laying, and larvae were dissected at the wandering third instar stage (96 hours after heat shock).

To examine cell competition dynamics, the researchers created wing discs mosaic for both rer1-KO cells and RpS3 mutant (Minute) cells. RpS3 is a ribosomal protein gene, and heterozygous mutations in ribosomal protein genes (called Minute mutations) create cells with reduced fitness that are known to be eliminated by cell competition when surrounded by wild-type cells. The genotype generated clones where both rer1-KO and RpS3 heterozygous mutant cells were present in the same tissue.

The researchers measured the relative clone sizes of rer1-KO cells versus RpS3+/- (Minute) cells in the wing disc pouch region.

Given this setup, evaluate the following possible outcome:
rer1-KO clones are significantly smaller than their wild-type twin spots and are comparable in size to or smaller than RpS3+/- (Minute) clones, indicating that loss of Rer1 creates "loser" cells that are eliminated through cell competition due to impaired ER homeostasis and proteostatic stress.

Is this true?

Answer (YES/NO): NO